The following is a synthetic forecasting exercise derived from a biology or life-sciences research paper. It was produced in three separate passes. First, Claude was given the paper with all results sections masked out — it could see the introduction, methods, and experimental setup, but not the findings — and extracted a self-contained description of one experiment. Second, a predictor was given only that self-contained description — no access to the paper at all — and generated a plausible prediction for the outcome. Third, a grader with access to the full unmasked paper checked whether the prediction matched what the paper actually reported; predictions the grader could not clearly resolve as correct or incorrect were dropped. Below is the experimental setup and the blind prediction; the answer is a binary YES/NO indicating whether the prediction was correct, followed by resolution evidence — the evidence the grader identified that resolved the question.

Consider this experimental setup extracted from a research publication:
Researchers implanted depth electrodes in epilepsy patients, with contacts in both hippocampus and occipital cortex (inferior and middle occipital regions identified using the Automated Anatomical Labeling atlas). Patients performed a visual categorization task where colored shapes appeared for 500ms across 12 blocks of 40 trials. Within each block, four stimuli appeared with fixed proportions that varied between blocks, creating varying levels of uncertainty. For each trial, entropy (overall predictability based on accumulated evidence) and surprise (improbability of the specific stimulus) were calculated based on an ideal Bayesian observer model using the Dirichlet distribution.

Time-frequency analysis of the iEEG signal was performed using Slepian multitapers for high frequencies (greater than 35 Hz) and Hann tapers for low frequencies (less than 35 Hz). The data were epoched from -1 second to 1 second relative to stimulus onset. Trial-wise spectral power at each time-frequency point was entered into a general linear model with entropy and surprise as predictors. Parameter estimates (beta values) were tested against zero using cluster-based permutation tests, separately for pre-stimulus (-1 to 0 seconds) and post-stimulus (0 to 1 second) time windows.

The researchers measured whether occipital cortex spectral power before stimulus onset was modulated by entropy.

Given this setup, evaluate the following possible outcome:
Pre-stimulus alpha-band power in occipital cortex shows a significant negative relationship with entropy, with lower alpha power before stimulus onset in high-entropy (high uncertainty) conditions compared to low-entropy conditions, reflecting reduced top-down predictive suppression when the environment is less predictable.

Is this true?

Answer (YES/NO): NO